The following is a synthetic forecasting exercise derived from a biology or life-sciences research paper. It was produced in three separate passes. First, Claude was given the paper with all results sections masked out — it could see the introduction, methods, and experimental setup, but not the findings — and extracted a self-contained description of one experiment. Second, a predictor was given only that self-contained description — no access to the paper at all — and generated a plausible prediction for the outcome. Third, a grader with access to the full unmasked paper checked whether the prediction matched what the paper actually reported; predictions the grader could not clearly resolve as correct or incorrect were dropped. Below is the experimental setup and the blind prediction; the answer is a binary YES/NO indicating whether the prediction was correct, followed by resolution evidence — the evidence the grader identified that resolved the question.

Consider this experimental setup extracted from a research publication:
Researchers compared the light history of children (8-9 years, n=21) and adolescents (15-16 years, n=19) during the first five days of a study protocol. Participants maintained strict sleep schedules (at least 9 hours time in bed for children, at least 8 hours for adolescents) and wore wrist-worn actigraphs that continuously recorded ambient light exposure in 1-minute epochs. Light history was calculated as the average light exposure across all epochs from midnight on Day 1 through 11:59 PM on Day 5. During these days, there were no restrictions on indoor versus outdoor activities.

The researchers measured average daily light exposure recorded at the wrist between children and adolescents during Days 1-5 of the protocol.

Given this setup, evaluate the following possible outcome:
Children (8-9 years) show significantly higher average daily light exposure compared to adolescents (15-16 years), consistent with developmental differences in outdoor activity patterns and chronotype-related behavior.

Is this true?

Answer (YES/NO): YES